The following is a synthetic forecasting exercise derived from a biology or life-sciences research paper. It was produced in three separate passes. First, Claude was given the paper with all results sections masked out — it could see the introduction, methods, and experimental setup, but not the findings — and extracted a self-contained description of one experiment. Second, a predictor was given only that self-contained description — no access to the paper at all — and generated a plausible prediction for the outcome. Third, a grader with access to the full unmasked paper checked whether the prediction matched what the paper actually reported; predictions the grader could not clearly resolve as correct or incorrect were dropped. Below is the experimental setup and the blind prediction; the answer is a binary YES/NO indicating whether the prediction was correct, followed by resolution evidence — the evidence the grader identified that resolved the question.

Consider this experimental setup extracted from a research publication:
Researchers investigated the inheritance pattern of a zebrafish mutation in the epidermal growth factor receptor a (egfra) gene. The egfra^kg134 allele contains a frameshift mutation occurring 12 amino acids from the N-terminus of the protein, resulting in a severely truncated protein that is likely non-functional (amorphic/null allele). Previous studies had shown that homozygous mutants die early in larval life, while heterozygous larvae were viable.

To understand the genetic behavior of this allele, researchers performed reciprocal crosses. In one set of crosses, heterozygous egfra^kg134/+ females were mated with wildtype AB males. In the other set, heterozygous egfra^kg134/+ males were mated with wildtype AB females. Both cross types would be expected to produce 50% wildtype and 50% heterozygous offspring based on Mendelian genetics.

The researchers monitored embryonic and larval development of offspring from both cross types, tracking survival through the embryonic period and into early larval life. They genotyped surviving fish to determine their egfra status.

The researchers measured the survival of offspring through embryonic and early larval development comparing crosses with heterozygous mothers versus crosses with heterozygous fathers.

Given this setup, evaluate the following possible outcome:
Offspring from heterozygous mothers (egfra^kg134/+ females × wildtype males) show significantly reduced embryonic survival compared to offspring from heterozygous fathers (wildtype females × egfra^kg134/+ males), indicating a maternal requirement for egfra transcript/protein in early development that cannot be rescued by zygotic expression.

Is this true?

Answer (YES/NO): YES